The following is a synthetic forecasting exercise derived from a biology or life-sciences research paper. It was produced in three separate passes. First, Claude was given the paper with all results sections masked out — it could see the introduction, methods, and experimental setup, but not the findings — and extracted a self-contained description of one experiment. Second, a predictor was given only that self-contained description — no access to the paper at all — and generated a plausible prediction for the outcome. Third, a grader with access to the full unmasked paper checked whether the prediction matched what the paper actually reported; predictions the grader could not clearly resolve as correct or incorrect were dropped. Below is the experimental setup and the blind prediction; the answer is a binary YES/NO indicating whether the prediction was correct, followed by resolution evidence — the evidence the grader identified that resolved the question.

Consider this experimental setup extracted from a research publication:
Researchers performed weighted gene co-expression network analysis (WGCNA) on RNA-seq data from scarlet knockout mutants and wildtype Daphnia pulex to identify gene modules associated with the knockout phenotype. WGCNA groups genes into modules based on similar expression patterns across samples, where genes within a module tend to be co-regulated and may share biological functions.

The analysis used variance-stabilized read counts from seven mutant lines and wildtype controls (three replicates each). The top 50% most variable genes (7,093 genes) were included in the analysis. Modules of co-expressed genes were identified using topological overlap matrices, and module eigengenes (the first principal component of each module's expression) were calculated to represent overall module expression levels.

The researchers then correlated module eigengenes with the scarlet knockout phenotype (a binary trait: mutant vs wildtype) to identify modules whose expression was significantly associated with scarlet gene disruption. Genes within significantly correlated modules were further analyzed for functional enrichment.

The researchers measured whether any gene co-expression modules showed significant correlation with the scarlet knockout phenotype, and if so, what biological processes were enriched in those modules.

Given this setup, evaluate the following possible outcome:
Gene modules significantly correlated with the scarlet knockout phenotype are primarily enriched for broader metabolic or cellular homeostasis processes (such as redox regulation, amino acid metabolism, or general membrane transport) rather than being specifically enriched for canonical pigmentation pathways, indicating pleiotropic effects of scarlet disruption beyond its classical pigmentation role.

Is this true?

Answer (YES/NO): YES